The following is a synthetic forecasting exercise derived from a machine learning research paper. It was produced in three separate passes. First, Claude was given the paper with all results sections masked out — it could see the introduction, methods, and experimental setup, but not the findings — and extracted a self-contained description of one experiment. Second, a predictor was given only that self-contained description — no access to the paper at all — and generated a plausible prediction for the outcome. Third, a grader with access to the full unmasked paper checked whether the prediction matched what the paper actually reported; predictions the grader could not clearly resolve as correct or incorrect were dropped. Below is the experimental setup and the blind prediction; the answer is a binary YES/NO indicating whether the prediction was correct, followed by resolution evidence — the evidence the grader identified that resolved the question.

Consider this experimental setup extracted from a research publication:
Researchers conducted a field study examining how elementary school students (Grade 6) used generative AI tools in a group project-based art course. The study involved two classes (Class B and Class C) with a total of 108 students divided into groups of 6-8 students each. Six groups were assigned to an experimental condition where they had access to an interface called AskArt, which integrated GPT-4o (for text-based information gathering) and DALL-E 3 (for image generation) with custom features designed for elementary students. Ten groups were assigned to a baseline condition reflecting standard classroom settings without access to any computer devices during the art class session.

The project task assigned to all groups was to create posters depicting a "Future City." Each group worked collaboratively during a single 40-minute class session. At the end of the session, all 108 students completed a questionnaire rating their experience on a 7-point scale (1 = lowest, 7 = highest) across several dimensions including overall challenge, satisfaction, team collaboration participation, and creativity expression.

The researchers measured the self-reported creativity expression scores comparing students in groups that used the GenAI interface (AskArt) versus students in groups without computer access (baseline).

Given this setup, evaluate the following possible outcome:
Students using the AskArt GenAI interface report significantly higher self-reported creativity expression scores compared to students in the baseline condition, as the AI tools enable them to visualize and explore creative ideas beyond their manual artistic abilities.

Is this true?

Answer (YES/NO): NO